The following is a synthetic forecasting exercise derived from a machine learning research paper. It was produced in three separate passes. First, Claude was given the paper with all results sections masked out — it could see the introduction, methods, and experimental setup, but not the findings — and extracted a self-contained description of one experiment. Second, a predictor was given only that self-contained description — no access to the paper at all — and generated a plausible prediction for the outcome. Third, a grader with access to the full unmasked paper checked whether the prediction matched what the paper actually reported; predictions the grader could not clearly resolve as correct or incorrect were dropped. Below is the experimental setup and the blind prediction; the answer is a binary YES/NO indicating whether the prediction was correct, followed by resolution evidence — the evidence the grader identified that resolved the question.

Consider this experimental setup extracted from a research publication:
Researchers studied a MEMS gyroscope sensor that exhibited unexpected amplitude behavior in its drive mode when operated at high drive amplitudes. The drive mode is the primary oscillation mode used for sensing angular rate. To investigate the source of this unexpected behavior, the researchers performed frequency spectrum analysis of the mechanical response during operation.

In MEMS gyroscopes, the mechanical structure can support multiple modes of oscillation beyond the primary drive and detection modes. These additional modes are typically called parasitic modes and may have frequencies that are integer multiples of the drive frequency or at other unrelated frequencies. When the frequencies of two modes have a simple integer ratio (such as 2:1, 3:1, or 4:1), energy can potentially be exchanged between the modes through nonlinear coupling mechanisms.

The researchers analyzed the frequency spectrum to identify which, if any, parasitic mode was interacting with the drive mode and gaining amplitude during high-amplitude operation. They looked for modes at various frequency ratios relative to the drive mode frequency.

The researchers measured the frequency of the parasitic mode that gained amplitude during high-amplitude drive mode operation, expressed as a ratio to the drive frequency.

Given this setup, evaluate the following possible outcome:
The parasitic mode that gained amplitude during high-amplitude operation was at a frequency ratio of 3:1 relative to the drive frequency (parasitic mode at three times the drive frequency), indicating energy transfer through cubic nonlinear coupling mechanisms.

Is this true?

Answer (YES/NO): YES